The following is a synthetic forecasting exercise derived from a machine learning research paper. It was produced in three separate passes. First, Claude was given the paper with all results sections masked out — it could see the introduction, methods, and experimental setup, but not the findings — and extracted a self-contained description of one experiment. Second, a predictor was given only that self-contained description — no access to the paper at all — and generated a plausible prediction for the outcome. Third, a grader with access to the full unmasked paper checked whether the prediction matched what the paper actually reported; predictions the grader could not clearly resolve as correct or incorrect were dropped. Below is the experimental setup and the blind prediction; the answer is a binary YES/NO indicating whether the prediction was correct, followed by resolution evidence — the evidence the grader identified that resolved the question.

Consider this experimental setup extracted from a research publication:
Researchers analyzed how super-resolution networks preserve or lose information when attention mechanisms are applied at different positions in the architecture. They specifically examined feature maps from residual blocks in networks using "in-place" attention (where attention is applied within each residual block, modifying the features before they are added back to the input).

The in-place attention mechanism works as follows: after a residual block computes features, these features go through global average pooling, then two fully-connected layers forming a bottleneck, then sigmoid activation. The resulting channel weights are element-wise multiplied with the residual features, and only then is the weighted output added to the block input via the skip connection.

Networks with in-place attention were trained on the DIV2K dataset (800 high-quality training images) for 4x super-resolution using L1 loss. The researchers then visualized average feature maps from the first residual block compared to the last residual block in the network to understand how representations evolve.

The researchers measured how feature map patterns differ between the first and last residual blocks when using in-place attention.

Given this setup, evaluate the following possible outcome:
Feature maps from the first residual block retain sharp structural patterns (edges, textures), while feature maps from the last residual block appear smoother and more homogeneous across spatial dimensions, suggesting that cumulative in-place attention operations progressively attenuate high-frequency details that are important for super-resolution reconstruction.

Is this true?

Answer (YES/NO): NO